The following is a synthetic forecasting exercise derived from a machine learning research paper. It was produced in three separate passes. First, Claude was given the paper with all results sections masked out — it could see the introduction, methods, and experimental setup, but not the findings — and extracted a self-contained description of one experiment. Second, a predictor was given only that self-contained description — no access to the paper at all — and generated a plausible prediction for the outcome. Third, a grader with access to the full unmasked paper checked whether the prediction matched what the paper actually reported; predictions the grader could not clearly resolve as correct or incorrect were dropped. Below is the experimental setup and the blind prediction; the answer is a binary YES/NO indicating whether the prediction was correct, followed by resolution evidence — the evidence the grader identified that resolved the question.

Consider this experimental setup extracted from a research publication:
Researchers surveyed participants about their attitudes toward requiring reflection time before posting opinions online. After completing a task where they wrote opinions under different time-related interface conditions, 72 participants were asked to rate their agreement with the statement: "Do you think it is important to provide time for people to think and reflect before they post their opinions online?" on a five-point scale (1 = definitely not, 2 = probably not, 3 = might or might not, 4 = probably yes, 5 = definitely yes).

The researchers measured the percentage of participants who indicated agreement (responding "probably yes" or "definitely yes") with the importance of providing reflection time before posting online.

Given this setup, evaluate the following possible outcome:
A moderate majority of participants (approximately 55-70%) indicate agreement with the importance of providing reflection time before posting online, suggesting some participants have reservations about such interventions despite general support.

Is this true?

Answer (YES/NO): NO